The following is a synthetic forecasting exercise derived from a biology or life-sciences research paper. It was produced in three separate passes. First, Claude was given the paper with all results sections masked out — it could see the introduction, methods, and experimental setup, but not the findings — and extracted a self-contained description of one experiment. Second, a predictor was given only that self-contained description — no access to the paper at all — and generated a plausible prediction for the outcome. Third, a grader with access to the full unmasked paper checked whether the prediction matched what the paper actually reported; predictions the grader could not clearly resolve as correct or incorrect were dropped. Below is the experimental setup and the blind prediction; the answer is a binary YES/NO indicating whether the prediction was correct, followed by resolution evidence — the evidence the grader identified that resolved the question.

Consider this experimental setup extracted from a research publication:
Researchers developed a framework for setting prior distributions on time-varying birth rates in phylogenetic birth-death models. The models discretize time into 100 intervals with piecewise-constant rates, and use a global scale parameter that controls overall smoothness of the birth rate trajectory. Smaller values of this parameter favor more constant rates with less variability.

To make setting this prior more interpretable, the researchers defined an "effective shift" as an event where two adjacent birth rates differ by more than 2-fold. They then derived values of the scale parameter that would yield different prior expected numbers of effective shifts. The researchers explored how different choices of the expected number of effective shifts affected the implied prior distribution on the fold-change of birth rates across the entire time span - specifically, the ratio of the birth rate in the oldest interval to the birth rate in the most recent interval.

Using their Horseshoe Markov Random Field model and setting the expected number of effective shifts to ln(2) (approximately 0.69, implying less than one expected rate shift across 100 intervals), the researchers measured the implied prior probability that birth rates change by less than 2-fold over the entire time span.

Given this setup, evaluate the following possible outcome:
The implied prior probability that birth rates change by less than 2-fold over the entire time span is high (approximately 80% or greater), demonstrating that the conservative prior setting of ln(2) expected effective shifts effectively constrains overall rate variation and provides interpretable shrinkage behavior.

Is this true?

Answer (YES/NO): NO